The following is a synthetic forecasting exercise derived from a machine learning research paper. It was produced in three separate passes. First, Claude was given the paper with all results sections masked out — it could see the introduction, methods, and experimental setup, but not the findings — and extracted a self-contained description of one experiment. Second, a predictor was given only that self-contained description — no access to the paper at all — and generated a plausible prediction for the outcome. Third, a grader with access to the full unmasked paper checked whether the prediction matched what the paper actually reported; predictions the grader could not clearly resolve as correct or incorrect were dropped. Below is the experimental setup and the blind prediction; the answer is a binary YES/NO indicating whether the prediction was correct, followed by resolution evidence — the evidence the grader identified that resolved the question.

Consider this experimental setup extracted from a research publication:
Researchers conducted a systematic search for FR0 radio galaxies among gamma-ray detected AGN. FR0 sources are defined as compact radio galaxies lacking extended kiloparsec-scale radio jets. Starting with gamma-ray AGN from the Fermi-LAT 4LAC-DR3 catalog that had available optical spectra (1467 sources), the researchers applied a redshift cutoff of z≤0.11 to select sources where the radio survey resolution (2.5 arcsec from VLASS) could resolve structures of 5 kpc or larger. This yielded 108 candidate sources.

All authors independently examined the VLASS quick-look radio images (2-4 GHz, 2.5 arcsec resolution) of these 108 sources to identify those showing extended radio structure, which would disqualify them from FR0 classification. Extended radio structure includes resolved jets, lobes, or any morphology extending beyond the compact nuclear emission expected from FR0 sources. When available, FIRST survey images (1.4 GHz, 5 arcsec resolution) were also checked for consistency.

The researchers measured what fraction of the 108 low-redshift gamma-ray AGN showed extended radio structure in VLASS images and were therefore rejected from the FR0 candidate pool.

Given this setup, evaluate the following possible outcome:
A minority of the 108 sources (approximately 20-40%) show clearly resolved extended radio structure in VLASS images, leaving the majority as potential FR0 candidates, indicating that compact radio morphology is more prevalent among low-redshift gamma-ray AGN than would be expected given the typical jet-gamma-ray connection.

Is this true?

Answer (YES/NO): NO